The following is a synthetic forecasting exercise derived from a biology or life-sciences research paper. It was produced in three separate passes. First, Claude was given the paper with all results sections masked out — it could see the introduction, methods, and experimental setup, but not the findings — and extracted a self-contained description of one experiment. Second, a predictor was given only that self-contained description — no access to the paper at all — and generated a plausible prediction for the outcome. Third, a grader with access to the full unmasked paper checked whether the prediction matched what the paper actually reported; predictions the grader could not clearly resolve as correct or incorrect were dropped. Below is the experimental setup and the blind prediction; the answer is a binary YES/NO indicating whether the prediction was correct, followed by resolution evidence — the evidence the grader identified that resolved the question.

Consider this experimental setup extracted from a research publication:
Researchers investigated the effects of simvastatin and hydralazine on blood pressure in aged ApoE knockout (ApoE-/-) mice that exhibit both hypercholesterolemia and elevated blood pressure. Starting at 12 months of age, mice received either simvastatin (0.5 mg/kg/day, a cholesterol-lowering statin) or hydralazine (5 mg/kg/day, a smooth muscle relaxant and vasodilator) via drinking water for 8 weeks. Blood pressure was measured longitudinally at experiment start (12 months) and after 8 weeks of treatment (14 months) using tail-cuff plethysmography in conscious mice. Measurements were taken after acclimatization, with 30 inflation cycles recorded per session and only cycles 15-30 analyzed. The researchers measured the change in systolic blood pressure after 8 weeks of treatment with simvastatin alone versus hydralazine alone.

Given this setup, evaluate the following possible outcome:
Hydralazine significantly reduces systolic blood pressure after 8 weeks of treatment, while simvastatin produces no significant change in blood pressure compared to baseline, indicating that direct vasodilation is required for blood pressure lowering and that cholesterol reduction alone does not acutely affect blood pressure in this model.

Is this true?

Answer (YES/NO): NO